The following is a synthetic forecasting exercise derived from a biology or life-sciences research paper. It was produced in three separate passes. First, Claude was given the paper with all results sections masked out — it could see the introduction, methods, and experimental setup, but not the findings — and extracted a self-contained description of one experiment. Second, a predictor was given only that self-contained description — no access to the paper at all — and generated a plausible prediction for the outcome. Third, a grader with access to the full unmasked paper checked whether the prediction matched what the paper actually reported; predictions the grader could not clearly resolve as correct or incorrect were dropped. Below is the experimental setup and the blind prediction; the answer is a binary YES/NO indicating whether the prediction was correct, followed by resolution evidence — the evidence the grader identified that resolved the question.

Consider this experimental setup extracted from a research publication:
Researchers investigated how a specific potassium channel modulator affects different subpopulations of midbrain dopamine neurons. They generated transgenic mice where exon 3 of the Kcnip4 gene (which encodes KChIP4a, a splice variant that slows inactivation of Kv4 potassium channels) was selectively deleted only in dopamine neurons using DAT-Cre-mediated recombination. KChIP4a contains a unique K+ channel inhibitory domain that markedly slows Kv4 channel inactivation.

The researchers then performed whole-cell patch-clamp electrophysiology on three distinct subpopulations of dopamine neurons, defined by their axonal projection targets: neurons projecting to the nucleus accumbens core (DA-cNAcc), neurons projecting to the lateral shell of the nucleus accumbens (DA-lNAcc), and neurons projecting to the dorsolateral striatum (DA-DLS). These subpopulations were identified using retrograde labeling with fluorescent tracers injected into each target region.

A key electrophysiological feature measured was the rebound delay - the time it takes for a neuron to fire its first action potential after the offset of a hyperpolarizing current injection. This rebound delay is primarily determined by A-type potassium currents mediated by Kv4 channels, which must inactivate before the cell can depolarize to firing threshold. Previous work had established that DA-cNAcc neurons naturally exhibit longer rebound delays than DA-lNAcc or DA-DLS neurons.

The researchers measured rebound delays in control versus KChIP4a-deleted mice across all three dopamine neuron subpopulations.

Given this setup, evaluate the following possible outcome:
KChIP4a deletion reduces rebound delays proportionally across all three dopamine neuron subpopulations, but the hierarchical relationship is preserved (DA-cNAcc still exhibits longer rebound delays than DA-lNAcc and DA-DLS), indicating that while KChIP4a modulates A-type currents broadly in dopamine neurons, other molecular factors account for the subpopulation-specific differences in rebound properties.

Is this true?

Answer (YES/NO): NO